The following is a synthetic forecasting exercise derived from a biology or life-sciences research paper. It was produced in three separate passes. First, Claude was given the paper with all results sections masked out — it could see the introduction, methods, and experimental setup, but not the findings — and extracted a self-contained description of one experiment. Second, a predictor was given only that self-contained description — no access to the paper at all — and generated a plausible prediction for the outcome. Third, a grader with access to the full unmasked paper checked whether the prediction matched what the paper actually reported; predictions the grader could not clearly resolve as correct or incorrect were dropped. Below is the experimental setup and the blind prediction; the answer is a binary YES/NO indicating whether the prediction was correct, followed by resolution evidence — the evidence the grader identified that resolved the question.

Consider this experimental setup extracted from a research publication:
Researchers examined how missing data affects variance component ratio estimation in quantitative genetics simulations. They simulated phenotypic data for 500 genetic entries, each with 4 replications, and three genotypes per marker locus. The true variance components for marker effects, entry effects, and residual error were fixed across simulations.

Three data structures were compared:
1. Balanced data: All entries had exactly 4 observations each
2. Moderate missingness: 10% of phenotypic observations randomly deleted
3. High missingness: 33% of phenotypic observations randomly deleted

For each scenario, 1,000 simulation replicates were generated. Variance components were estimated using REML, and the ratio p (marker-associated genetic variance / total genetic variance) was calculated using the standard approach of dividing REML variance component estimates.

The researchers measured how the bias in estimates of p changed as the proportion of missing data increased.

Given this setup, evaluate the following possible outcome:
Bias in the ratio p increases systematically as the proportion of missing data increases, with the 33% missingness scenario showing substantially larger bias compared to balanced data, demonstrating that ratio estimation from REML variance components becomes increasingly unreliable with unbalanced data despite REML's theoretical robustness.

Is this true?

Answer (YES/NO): NO